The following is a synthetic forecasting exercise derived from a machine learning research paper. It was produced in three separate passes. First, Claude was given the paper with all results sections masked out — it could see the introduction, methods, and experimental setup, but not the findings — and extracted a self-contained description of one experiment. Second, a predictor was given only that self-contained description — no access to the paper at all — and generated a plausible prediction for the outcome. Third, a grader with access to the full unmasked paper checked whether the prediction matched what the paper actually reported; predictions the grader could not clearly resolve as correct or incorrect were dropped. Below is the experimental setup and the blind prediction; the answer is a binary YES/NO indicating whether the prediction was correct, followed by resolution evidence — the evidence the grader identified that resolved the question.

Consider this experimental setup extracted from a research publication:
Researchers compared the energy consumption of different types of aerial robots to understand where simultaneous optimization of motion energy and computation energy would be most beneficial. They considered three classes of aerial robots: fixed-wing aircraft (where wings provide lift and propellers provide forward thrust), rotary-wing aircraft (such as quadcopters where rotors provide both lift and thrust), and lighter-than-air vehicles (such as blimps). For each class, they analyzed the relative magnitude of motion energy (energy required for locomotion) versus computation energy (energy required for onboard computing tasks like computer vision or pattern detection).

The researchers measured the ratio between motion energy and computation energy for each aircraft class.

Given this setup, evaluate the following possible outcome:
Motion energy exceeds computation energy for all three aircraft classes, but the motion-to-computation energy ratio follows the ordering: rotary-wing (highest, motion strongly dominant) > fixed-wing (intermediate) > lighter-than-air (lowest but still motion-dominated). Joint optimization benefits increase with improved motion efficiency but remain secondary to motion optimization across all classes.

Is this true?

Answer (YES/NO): NO